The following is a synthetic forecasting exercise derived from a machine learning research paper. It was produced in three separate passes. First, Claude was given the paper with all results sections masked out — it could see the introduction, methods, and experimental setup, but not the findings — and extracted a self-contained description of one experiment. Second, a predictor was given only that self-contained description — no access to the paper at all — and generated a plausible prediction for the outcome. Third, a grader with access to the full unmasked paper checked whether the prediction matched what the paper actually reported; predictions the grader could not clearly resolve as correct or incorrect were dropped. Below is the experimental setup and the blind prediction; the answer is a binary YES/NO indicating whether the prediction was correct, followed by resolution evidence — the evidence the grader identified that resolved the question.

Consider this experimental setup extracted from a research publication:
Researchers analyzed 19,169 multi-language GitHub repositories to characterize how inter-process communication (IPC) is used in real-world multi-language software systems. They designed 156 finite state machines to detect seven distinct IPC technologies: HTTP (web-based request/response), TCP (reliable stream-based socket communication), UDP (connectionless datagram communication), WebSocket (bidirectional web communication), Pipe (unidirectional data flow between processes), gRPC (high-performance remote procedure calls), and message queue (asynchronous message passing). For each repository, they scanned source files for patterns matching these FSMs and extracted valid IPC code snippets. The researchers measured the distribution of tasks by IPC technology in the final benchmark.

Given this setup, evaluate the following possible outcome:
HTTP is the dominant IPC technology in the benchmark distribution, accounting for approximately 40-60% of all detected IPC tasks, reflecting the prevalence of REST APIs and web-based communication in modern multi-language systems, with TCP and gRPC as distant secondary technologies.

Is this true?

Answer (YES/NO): NO